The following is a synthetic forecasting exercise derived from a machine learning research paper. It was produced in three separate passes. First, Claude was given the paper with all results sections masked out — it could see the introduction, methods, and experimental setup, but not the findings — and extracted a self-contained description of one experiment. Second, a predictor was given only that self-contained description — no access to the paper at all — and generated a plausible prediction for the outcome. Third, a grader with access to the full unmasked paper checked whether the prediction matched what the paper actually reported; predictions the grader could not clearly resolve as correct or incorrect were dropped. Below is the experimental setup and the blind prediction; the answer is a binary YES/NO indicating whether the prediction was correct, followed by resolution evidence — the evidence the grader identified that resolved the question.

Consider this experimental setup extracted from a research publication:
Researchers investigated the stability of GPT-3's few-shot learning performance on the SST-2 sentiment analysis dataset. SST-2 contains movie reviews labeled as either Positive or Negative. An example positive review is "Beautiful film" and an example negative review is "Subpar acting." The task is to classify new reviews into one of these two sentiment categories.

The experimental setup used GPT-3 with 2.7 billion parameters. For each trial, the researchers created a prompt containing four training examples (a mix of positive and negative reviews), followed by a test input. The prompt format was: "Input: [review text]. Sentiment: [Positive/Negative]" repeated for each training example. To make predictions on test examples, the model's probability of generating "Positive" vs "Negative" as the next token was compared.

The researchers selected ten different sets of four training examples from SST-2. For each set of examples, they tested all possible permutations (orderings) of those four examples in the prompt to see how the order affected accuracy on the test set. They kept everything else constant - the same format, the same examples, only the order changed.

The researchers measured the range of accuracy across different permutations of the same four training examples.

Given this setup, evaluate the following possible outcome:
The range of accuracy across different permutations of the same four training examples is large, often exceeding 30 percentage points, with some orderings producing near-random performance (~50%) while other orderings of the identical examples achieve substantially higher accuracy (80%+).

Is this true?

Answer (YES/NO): YES